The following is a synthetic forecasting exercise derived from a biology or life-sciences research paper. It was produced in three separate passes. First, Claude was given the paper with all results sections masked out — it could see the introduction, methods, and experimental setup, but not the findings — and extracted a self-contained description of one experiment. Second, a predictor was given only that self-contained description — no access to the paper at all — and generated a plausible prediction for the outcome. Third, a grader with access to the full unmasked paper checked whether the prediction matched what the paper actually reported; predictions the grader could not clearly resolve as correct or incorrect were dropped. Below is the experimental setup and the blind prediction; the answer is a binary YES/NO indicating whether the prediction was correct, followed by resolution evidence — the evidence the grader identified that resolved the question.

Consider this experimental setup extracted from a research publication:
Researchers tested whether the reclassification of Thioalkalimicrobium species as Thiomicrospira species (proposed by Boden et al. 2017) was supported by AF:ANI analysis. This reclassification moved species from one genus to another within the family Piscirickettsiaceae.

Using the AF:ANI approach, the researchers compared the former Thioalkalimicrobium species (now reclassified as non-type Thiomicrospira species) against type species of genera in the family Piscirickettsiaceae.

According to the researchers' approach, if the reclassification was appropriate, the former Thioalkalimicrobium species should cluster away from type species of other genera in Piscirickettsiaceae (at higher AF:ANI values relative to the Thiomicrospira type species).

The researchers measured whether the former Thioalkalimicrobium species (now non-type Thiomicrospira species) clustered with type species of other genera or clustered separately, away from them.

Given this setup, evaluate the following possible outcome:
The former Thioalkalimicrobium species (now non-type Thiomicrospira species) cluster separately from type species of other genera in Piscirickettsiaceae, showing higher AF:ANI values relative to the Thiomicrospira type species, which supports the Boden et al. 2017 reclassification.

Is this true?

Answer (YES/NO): YES